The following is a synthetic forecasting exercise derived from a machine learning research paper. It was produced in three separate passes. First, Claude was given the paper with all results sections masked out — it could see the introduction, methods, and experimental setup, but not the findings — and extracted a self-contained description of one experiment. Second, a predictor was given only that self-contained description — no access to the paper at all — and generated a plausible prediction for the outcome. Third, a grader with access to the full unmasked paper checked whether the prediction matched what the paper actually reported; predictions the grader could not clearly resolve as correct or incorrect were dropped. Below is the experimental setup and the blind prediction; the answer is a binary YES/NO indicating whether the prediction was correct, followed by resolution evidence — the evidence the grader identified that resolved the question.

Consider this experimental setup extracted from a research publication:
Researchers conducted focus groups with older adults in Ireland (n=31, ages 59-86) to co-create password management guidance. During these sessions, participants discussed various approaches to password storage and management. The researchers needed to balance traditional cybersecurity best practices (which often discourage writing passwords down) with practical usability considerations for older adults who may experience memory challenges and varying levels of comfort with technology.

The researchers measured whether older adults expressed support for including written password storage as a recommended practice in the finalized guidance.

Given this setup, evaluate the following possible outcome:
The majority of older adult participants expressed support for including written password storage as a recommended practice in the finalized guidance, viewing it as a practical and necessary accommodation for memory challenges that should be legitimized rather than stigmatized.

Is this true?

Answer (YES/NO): YES